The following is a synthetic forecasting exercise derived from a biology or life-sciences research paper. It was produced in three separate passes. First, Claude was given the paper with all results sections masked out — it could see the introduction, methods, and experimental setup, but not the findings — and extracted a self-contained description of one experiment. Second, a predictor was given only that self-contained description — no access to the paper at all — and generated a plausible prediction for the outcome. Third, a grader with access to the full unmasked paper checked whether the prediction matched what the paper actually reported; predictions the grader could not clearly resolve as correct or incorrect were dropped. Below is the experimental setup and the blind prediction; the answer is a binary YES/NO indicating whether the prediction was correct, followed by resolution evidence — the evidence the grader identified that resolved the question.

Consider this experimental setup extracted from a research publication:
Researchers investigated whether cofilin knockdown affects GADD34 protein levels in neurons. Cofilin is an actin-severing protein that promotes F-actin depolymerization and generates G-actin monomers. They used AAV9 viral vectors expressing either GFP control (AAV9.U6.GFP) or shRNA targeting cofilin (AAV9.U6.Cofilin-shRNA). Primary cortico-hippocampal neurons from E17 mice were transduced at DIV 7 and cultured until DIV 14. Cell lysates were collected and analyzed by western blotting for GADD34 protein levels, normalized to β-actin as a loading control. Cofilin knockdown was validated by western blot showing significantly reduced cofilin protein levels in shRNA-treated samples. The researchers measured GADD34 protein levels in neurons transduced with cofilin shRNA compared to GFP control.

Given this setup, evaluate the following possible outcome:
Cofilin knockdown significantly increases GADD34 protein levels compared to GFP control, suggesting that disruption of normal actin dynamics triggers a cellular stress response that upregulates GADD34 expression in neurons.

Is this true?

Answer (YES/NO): NO